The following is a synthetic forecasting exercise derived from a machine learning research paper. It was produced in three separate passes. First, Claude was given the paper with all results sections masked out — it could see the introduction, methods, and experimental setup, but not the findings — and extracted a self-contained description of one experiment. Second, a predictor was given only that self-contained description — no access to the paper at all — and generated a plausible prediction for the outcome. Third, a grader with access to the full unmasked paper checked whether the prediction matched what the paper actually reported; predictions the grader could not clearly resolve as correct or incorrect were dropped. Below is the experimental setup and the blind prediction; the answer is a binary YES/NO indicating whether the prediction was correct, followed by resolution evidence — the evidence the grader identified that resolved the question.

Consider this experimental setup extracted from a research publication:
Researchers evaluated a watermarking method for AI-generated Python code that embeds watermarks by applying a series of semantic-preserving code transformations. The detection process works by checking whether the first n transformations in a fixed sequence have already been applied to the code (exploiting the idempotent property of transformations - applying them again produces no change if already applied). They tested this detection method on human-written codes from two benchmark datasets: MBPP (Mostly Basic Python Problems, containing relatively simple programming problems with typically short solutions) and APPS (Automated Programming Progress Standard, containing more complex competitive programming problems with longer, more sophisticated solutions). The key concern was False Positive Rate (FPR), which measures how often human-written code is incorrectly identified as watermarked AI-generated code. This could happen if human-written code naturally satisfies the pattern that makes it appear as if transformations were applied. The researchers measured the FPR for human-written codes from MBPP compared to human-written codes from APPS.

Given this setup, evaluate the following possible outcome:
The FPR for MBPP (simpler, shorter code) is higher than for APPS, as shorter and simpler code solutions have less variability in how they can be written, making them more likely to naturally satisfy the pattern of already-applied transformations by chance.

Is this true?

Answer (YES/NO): NO